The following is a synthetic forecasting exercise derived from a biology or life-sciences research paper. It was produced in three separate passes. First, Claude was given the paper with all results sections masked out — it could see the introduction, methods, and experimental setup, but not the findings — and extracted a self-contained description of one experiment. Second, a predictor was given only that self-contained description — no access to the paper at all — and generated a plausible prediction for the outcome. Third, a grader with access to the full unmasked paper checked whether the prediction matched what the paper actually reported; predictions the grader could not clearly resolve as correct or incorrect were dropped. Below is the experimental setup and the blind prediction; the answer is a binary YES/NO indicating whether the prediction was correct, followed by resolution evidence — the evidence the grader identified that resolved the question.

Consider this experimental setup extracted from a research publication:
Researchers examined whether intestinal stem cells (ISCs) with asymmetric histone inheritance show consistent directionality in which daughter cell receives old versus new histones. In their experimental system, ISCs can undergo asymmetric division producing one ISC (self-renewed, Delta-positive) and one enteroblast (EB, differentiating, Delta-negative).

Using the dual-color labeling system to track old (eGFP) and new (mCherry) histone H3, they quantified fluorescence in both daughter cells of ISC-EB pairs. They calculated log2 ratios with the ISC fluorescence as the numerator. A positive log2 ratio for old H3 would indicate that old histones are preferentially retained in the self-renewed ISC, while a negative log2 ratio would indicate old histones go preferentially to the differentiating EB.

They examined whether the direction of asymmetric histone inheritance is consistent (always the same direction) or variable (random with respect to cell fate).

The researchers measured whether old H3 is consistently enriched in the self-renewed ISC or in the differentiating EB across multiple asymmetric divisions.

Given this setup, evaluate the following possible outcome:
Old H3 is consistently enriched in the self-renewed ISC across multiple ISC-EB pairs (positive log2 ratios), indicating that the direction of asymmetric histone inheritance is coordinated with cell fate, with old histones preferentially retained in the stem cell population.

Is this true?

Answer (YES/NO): YES